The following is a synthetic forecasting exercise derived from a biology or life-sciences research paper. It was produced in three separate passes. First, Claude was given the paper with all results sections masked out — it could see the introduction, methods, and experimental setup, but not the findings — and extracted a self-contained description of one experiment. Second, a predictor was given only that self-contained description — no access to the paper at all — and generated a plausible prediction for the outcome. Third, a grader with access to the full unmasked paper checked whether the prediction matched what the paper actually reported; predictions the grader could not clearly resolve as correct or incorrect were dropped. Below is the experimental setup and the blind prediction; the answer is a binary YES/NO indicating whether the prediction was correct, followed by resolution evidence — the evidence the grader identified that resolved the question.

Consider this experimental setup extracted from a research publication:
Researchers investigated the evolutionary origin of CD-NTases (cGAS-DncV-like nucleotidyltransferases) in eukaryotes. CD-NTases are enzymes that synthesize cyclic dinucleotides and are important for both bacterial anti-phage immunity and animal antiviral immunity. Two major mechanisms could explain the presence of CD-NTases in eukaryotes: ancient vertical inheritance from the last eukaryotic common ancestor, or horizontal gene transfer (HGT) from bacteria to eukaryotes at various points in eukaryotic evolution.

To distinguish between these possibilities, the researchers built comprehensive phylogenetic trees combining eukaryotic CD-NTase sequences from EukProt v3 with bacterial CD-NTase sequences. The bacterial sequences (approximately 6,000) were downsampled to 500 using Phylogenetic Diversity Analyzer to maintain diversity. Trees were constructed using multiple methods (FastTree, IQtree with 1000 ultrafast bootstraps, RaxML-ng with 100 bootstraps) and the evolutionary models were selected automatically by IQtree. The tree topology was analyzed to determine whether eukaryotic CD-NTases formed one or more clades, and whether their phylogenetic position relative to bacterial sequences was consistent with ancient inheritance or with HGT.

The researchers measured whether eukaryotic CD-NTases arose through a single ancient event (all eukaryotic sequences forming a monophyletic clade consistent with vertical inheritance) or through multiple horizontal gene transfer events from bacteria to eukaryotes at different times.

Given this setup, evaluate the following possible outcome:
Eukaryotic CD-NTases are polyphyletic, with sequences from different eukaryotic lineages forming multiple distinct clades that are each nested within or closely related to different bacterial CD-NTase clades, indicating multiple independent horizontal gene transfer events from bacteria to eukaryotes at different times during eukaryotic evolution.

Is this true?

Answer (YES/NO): YES